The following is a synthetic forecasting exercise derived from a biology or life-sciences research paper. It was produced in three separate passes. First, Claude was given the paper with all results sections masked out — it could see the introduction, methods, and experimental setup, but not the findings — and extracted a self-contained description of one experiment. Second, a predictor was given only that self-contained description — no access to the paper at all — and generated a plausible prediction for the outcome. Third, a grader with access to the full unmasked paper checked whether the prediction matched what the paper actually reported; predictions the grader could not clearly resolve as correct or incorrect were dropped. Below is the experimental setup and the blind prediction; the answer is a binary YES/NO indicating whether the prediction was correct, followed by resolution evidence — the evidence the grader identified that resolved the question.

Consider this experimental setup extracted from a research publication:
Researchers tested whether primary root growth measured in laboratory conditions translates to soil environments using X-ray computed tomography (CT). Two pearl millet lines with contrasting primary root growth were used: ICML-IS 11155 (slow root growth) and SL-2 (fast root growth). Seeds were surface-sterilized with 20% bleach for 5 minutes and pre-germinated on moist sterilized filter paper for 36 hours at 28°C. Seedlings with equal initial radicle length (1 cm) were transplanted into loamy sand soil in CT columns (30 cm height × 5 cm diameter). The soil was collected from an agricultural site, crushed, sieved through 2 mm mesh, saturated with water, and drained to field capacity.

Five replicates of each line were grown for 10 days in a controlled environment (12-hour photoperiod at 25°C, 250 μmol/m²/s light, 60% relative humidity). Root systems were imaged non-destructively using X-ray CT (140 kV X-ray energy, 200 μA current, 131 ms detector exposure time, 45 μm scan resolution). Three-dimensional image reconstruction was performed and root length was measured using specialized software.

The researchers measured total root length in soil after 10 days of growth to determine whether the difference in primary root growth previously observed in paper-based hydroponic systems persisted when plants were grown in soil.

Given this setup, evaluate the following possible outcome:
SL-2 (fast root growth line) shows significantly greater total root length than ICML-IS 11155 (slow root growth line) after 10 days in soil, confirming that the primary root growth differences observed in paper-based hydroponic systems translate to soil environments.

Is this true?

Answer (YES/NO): YES